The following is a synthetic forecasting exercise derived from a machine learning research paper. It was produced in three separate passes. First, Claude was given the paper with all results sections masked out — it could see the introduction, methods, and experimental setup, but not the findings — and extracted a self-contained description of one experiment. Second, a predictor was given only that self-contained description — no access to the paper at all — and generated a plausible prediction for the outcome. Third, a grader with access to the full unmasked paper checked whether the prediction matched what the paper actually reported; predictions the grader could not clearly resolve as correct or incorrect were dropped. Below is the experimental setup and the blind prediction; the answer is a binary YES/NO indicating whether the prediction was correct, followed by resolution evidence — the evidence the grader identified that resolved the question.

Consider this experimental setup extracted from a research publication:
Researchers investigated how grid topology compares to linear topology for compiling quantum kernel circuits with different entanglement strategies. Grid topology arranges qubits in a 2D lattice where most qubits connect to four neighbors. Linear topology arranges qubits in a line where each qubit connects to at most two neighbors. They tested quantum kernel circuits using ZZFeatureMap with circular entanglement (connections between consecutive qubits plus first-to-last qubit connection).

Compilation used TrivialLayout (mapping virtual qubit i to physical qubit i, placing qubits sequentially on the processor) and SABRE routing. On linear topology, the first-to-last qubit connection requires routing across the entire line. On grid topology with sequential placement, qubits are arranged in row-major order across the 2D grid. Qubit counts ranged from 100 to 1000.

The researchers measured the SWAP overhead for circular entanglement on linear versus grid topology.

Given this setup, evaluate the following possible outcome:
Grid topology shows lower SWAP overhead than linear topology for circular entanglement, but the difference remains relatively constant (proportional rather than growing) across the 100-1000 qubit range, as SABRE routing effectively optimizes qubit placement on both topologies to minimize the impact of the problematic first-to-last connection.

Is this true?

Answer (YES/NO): NO